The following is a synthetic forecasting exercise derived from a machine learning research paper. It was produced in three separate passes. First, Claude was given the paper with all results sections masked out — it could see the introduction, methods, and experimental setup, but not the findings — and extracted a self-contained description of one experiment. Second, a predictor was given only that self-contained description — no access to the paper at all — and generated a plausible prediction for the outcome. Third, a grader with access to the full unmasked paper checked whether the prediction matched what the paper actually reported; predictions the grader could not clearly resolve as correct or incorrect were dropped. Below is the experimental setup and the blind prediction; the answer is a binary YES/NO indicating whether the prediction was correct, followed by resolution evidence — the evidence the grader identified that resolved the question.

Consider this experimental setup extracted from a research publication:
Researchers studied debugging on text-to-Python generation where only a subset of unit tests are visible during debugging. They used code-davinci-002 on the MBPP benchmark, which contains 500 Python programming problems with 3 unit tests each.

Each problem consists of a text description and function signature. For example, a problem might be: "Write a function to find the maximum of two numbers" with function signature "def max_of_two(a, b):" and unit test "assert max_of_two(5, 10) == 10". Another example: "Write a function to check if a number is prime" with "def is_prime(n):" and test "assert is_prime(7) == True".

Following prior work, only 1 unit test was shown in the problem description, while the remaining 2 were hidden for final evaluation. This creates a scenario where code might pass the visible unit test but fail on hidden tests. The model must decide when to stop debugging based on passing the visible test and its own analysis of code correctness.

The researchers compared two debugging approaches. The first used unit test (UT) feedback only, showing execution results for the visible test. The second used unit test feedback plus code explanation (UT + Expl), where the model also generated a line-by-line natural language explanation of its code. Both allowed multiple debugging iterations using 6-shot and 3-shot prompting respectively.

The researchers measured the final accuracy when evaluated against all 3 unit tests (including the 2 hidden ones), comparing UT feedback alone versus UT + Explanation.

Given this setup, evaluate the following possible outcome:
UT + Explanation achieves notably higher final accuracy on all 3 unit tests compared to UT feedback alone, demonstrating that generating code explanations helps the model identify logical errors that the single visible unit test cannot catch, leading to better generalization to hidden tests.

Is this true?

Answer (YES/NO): NO